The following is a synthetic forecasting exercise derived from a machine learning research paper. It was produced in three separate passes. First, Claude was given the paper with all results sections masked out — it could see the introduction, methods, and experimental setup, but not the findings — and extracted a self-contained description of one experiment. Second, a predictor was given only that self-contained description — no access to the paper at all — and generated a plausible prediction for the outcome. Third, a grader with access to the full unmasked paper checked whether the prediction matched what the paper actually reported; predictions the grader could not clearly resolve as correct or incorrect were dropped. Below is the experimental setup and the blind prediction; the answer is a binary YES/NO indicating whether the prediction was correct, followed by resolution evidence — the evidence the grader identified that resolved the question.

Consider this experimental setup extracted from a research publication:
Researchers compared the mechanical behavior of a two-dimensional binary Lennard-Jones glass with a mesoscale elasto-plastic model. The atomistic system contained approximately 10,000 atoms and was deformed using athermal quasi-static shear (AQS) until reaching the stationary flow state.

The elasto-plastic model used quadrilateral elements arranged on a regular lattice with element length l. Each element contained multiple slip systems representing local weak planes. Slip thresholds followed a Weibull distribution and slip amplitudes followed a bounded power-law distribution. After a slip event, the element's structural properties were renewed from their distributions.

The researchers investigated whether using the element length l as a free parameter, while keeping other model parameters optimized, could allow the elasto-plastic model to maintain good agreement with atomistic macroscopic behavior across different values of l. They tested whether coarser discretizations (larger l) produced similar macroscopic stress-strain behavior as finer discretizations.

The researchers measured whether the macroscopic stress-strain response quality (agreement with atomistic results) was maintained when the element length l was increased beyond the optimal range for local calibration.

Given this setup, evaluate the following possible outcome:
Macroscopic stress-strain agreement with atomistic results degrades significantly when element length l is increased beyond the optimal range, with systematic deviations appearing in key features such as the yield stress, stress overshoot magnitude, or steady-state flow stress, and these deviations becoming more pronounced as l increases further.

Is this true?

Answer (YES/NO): NO